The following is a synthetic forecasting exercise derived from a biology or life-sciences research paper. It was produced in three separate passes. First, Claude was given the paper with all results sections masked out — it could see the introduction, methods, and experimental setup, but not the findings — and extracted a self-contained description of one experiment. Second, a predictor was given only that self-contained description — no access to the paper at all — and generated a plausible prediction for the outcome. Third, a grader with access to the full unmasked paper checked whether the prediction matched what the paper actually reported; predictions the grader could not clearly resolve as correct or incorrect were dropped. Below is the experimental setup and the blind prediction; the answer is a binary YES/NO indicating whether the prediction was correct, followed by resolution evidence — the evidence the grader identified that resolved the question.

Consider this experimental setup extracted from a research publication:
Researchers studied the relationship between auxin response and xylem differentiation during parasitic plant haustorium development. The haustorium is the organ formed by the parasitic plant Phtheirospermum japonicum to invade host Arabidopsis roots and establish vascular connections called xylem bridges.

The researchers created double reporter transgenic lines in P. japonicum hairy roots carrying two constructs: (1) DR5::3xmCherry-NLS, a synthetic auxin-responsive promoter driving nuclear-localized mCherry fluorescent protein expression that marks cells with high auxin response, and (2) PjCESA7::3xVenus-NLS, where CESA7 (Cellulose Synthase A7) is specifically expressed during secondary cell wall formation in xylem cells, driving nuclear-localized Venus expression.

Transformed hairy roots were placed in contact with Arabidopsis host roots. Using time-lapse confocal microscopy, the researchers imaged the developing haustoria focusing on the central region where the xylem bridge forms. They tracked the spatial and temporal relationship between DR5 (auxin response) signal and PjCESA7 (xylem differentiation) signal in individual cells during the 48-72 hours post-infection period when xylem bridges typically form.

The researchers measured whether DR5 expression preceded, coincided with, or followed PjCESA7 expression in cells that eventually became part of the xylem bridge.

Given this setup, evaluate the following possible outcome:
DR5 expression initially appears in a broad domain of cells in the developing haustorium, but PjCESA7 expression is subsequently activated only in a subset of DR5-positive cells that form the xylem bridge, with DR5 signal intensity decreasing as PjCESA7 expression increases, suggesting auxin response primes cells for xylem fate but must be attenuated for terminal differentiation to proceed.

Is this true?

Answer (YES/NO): NO